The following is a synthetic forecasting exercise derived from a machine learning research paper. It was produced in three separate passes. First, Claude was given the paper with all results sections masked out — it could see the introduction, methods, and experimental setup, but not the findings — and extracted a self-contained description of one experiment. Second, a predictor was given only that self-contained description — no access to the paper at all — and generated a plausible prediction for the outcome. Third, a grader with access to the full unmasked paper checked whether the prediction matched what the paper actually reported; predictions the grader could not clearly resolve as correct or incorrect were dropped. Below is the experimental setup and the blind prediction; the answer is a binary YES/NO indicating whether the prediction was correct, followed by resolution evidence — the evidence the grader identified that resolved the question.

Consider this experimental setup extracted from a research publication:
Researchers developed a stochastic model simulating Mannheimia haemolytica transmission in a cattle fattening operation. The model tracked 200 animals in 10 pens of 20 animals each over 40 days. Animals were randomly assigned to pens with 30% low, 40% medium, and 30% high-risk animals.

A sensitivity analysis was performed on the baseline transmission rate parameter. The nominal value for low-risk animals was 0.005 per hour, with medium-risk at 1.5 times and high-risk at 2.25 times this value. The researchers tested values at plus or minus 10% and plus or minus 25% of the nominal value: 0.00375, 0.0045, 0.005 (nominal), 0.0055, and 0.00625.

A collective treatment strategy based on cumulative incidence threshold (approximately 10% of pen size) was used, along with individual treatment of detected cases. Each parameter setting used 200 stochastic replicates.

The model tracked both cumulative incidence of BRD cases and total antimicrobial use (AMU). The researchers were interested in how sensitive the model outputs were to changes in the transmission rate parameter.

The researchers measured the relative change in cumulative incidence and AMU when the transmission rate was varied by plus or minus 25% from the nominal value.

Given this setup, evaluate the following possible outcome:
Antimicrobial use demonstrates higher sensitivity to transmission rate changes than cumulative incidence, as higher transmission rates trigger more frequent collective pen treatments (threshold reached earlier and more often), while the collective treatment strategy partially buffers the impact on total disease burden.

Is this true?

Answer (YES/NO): NO